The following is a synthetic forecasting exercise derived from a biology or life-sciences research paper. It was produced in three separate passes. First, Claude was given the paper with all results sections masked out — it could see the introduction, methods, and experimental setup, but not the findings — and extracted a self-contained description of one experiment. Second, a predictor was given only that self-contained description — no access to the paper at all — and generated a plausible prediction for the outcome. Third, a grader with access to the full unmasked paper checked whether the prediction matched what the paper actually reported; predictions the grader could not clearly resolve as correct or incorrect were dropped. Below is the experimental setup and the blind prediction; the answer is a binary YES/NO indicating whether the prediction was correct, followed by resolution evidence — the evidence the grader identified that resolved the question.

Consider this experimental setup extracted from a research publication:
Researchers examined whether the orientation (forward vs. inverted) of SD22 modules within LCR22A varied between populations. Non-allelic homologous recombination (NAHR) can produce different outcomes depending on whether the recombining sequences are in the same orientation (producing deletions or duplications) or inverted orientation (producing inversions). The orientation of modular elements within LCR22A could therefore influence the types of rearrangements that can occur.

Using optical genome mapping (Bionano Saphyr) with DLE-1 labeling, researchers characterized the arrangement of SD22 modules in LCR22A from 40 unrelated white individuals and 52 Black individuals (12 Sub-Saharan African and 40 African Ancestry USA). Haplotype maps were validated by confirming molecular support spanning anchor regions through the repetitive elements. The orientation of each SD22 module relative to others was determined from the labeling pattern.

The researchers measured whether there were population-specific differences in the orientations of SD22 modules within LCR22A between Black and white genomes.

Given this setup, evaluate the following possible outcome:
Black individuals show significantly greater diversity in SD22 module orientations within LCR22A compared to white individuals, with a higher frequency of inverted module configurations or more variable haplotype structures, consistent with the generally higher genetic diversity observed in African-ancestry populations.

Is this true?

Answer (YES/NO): YES